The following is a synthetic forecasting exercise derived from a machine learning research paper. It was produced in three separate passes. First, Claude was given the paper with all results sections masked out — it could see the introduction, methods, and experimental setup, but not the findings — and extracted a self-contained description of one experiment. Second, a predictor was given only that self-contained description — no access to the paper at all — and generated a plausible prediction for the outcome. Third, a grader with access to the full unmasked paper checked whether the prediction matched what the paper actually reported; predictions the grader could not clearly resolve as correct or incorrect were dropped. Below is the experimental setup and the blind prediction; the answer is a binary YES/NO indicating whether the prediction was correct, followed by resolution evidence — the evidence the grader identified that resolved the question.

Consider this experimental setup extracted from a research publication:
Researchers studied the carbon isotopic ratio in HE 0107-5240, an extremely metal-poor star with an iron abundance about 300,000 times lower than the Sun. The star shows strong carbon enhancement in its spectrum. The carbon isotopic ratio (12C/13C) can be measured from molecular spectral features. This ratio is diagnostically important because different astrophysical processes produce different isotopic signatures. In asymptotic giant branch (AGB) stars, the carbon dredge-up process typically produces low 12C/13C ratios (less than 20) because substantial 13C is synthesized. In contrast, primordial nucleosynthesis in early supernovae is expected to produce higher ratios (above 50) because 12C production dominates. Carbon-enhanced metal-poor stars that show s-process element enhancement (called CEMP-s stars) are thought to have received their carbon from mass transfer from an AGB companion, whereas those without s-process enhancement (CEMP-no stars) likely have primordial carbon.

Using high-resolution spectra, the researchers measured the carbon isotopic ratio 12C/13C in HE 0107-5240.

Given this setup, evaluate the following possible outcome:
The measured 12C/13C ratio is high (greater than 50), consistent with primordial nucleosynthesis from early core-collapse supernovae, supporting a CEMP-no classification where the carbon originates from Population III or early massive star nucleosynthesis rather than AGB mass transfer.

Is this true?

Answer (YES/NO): YES